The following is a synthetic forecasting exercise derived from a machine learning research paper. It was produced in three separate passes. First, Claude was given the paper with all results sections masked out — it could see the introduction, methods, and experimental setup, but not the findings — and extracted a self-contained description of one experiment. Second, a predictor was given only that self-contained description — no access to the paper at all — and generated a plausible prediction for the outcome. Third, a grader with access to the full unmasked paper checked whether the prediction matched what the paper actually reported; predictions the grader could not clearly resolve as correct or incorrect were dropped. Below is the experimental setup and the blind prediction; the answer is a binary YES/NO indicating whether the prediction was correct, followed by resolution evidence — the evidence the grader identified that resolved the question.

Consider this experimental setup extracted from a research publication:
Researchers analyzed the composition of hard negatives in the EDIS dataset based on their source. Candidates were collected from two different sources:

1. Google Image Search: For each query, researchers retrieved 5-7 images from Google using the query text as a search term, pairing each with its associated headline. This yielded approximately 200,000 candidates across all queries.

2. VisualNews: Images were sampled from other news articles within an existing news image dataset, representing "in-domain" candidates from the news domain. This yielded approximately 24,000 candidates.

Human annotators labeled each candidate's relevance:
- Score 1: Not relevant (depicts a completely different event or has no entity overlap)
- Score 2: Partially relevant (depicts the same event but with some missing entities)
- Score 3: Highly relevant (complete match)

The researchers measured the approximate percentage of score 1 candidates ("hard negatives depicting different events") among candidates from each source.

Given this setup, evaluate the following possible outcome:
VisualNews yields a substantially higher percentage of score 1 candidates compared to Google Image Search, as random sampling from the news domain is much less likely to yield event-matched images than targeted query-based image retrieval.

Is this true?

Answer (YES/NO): YES